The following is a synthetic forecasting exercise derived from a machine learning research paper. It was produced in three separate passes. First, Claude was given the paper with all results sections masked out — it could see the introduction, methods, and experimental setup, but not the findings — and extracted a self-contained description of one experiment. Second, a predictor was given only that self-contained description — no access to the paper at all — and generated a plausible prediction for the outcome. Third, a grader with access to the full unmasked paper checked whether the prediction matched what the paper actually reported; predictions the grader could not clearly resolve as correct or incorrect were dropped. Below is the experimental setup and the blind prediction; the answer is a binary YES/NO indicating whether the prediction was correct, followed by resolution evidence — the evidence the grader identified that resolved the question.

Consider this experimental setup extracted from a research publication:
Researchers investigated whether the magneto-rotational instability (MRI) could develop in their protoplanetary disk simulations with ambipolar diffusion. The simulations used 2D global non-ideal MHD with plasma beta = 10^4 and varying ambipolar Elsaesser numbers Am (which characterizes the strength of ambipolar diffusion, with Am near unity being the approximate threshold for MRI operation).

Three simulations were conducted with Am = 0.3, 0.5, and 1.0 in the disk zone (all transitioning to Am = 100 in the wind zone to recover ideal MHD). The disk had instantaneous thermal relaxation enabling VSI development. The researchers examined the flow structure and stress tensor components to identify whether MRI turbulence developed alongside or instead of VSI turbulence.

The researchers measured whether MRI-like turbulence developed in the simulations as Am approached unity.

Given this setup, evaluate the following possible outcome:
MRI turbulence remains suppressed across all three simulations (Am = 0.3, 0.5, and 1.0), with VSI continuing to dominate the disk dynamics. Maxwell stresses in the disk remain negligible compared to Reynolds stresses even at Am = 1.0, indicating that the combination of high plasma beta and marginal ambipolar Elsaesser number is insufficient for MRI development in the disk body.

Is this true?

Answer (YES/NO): NO